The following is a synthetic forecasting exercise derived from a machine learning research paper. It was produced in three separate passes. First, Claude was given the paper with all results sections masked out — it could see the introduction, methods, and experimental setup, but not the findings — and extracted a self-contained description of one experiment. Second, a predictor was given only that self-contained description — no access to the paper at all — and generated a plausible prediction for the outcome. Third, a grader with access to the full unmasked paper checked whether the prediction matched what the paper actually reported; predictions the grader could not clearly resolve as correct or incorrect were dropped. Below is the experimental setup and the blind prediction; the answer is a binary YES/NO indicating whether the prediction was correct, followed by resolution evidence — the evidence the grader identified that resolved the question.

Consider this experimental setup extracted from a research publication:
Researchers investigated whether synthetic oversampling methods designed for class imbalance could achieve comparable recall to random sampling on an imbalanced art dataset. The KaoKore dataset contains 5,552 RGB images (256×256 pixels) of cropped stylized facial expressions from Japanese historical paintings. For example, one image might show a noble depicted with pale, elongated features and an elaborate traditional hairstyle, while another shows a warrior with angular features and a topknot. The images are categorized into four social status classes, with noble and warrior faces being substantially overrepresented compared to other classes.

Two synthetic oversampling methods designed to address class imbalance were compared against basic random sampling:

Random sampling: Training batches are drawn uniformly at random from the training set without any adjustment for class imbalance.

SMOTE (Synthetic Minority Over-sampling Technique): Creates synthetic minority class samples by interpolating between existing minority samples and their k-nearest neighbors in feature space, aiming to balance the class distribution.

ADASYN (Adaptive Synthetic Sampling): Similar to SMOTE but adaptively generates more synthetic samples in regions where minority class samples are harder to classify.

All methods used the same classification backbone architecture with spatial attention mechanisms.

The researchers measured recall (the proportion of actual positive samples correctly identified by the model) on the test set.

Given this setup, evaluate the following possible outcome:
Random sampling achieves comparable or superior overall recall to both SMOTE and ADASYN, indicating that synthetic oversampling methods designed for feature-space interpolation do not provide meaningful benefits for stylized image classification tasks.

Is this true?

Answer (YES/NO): YES